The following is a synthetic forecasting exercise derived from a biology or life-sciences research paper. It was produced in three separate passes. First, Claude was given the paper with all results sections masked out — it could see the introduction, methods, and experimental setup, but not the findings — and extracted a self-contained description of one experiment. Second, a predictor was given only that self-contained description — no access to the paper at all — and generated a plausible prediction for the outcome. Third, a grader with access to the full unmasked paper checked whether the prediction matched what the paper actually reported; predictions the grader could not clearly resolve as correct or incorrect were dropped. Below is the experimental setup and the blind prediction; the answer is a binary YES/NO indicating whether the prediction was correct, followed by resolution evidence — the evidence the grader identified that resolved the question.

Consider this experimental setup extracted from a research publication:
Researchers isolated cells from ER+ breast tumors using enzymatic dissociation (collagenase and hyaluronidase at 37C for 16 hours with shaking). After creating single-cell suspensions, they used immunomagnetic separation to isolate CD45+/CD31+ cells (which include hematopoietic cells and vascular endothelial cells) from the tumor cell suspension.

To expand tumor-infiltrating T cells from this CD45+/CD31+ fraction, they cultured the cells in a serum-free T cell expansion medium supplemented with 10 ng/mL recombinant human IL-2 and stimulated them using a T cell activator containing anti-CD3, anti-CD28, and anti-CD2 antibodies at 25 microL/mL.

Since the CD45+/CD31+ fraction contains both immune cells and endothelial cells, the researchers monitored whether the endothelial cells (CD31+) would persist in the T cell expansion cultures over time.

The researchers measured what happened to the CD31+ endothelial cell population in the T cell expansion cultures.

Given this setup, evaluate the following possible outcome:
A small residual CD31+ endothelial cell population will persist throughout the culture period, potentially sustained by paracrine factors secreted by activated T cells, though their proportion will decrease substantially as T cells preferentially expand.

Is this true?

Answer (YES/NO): NO